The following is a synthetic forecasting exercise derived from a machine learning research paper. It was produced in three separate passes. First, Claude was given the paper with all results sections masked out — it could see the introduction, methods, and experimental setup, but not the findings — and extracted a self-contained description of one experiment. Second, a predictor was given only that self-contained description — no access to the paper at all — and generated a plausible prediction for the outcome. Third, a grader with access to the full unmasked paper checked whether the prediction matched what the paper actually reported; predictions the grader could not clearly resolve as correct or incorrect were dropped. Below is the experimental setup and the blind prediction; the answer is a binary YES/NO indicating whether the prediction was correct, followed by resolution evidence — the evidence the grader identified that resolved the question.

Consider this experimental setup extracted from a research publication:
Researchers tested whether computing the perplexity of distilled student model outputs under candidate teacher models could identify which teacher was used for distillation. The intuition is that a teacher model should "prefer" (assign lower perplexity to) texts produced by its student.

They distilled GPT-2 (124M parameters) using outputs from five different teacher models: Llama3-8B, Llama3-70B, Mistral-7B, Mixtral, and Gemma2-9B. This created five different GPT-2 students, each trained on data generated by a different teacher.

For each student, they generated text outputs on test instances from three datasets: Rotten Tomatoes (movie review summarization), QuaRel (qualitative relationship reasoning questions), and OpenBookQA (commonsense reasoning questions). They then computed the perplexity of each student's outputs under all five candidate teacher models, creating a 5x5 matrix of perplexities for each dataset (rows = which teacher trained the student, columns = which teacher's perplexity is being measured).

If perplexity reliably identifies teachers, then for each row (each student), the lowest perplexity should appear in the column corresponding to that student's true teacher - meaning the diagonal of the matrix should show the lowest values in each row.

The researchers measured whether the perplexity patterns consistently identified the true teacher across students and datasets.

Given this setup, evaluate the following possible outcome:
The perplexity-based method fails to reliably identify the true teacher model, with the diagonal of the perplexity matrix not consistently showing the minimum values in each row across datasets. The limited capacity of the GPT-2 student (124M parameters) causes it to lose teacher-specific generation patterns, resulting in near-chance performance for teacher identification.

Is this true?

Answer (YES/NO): NO